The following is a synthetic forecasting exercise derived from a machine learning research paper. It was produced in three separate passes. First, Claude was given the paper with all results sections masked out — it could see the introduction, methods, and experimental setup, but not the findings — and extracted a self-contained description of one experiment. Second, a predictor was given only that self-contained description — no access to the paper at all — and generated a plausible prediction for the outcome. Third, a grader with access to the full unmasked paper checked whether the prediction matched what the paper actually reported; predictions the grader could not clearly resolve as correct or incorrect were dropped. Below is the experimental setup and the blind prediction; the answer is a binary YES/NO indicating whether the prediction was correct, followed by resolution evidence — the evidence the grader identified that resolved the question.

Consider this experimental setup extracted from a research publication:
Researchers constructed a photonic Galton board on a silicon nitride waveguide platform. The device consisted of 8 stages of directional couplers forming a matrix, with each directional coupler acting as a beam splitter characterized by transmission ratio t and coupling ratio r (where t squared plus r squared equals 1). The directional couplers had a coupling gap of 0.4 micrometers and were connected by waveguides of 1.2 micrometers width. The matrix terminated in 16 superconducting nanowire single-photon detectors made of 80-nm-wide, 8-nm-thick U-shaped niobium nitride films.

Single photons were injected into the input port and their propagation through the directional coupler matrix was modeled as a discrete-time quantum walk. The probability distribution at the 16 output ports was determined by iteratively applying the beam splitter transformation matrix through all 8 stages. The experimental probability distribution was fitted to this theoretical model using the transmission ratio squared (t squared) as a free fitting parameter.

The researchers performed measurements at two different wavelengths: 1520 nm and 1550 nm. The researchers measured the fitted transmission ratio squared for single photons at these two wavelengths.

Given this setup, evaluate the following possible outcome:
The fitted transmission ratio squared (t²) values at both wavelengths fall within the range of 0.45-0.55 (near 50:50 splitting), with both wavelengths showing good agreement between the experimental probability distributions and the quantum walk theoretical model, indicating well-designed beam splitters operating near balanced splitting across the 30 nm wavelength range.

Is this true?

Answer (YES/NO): NO